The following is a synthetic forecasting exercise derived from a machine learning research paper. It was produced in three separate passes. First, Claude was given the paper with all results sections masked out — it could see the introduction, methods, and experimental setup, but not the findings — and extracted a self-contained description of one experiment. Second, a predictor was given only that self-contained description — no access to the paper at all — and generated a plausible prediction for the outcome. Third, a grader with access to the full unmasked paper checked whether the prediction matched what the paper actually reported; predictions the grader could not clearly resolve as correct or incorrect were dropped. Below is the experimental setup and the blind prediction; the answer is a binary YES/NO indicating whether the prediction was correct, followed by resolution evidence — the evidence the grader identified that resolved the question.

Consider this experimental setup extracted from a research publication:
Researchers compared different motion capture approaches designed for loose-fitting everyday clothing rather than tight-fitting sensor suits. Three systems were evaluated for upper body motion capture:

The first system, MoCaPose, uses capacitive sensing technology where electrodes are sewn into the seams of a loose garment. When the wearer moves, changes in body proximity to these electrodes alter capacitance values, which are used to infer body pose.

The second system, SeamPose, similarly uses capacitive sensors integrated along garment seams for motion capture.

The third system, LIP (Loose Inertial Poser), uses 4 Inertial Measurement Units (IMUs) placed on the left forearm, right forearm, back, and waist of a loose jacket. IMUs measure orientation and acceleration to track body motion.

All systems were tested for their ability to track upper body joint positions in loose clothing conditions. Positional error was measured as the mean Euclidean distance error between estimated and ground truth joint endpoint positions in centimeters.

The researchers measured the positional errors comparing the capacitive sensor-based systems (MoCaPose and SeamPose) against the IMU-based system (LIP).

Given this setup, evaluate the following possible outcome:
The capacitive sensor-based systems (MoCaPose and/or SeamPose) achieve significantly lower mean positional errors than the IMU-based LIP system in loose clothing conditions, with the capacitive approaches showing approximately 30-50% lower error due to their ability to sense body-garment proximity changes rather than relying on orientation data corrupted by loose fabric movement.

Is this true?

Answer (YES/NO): NO